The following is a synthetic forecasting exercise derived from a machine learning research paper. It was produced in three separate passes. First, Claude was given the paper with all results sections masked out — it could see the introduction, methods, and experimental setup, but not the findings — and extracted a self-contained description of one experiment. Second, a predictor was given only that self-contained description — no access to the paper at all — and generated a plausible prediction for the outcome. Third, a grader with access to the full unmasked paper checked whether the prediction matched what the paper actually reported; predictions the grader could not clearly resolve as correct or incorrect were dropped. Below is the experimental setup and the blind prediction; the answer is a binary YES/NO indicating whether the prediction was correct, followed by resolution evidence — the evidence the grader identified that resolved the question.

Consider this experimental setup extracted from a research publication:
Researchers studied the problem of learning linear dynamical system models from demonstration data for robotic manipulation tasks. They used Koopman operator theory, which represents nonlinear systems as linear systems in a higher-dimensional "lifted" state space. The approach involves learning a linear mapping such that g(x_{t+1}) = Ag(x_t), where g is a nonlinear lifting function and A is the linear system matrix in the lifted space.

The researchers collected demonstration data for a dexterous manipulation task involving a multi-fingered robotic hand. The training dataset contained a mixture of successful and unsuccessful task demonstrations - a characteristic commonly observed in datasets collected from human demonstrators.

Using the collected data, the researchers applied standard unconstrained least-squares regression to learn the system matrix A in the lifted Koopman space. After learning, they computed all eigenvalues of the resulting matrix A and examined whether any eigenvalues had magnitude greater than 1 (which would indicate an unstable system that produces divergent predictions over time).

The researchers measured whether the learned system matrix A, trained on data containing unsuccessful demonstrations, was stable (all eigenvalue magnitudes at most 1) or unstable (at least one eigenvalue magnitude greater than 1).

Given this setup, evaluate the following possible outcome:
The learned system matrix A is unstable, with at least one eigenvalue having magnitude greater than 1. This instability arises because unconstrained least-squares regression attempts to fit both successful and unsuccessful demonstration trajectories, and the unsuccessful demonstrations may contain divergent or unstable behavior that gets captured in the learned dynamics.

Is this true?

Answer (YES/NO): YES